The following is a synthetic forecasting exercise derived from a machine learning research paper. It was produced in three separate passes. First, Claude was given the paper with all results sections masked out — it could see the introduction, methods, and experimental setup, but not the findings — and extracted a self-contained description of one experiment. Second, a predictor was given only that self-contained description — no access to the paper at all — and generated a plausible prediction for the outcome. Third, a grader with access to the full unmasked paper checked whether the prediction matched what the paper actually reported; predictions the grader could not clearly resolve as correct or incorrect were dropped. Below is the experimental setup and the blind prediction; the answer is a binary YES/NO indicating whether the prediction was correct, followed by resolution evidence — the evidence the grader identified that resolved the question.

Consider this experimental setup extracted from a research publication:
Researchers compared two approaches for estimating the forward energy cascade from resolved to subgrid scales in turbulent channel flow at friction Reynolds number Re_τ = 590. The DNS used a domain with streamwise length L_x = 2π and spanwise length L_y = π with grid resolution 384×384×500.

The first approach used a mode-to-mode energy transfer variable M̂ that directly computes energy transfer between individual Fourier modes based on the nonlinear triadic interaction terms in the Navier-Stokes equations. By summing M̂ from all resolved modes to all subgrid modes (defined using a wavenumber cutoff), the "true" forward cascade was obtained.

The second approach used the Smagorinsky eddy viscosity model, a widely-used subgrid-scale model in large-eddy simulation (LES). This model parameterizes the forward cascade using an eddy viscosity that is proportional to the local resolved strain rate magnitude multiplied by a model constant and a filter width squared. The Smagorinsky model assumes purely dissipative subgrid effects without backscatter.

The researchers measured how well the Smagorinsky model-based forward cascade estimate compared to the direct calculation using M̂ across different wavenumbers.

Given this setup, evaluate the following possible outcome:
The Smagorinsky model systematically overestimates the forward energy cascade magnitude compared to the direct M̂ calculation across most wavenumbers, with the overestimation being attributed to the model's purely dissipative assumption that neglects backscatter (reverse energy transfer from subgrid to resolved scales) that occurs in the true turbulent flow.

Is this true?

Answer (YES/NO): NO